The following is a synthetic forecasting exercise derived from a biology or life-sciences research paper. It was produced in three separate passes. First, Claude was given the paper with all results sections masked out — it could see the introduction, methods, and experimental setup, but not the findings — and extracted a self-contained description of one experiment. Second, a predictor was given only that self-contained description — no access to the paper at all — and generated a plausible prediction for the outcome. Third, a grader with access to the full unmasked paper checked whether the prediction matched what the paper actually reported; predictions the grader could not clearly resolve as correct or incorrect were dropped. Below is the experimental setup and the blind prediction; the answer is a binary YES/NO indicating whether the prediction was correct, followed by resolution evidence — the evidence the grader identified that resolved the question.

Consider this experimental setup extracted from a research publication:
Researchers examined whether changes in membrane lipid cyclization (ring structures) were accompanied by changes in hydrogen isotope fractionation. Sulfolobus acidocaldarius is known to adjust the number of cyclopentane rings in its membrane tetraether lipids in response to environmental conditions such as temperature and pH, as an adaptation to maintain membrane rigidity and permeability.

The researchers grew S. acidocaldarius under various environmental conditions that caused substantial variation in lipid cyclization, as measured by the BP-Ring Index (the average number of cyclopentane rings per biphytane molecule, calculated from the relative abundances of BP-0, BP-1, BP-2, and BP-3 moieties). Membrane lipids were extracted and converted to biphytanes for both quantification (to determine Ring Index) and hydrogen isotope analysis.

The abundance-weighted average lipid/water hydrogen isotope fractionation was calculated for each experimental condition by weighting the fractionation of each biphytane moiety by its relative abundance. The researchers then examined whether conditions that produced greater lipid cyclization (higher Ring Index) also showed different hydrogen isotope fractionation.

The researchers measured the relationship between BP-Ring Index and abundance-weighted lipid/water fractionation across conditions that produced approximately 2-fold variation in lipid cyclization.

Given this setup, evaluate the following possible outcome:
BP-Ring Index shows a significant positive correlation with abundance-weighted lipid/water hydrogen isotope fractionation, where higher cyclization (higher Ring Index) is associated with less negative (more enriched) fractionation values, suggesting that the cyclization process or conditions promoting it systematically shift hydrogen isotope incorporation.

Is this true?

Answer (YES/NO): NO